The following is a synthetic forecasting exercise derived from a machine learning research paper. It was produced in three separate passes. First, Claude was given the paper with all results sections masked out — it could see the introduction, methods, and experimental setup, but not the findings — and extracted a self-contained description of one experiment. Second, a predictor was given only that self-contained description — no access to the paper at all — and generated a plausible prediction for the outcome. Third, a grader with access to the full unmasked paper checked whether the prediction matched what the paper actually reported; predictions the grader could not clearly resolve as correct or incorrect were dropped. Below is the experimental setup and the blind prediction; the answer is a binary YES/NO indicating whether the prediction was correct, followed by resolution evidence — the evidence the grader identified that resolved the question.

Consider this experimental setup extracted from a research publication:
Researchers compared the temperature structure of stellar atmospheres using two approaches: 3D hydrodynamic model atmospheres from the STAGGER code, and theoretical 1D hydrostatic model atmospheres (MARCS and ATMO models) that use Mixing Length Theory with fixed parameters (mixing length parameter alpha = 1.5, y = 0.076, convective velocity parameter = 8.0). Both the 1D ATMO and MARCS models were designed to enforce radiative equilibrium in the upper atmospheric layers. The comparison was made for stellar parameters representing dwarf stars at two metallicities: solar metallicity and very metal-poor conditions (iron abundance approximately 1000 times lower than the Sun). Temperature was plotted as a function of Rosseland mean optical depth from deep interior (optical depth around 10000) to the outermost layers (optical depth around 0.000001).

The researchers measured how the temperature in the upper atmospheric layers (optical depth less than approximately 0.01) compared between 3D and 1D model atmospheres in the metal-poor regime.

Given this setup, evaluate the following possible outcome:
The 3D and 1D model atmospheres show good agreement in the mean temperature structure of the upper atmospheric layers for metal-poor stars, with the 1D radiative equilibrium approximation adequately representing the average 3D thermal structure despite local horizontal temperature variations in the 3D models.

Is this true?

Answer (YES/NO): NO